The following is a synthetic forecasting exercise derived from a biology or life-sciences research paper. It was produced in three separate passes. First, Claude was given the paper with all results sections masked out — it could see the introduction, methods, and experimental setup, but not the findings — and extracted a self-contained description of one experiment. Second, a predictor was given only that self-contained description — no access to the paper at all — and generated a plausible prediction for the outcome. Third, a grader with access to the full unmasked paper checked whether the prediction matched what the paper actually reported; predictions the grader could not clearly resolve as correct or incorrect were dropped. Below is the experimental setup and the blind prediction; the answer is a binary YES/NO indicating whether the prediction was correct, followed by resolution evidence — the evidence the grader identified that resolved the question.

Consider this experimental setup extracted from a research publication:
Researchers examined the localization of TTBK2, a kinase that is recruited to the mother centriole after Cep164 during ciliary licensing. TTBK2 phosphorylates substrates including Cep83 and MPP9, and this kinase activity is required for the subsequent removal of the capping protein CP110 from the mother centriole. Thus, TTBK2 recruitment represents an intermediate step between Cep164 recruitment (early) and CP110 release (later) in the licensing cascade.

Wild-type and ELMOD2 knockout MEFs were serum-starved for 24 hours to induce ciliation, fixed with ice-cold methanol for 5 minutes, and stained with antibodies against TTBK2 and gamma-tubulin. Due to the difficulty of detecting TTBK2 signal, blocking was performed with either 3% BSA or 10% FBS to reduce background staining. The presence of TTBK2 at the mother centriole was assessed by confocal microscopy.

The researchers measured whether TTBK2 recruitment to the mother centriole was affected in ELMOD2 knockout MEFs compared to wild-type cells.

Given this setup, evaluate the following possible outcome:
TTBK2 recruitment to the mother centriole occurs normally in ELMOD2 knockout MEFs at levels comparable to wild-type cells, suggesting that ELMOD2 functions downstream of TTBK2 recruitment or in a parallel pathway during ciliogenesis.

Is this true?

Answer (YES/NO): NO